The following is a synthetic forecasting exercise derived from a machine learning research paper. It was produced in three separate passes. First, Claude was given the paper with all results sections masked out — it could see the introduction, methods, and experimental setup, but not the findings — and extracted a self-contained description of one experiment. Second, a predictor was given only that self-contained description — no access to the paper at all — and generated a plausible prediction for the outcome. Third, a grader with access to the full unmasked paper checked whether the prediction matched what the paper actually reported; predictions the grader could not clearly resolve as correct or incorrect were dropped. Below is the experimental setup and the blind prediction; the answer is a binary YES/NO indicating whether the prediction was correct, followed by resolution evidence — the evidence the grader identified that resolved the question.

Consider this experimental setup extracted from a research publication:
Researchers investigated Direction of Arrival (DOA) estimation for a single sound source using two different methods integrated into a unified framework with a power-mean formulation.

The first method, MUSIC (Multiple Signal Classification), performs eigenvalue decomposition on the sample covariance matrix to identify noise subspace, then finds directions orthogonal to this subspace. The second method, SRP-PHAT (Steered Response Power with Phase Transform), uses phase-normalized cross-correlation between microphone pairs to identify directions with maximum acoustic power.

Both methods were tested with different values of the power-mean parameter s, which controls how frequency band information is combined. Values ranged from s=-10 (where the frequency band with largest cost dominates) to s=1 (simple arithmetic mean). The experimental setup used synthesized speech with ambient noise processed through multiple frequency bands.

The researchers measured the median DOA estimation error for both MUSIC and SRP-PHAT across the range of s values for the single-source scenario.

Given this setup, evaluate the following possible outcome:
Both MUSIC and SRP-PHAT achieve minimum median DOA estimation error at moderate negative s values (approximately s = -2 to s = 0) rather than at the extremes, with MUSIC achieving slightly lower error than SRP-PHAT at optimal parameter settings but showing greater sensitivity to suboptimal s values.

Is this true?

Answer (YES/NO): NO